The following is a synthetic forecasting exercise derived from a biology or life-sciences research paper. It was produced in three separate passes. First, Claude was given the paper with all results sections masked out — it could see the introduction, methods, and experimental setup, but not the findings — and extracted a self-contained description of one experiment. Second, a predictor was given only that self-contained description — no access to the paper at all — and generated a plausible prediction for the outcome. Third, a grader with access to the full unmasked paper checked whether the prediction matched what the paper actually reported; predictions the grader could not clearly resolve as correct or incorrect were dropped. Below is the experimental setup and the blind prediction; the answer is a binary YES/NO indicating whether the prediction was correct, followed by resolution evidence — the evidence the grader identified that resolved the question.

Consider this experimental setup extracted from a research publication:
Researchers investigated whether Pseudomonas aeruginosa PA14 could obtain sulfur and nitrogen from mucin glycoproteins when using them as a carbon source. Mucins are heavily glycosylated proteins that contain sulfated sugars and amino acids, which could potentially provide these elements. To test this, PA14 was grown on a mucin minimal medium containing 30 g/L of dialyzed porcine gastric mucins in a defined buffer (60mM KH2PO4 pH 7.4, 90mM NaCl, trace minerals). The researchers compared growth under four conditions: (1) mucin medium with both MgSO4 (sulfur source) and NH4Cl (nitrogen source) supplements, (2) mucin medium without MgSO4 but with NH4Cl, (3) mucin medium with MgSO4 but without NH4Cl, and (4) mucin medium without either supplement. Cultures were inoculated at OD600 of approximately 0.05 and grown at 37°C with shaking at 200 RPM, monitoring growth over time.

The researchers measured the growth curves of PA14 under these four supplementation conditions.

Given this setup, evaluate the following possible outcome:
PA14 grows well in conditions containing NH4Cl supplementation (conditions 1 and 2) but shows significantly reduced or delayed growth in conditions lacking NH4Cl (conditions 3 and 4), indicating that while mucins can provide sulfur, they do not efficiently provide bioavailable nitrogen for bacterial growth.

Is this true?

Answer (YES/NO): NO